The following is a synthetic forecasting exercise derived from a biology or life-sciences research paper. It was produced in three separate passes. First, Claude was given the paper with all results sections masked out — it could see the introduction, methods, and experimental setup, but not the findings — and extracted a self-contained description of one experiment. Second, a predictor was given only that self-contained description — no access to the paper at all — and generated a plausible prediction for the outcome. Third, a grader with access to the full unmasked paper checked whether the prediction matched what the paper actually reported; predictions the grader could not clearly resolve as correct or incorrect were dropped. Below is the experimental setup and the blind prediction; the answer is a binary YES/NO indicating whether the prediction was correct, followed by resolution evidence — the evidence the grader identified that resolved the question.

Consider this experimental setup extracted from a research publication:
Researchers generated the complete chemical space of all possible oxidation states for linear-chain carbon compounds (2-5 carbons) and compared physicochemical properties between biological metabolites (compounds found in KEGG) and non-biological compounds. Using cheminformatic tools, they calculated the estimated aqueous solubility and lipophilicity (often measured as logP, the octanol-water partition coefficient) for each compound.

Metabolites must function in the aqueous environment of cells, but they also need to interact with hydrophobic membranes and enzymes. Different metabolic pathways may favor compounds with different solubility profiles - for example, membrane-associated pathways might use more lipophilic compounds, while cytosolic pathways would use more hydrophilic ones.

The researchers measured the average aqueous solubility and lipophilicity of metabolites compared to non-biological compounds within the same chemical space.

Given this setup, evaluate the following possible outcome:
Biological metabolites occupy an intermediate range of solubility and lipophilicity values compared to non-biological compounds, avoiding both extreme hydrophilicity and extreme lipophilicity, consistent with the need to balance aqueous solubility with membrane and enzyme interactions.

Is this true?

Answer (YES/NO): NO